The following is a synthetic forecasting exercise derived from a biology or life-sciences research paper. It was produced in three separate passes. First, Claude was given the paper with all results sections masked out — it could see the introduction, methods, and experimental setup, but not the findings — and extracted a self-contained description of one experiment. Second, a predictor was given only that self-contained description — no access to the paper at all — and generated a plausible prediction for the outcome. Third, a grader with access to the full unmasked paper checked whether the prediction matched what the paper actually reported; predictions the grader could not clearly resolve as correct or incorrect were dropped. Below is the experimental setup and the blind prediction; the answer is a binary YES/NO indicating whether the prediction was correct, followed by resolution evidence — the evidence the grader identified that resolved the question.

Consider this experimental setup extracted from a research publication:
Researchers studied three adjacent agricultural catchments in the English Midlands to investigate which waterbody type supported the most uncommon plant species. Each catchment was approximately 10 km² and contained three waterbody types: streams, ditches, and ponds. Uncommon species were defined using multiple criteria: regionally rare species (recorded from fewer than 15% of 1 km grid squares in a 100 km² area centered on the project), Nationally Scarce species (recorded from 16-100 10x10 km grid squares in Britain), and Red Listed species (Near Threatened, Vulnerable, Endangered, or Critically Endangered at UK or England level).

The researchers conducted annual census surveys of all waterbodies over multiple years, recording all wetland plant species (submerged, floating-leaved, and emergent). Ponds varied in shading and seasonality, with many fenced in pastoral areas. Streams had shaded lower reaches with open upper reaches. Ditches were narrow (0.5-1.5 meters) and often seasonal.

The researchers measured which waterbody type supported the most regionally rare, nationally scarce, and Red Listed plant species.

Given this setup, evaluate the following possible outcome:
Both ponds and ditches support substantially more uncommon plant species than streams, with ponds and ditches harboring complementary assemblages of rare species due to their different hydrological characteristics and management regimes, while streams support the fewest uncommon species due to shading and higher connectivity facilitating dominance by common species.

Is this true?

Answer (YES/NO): NO